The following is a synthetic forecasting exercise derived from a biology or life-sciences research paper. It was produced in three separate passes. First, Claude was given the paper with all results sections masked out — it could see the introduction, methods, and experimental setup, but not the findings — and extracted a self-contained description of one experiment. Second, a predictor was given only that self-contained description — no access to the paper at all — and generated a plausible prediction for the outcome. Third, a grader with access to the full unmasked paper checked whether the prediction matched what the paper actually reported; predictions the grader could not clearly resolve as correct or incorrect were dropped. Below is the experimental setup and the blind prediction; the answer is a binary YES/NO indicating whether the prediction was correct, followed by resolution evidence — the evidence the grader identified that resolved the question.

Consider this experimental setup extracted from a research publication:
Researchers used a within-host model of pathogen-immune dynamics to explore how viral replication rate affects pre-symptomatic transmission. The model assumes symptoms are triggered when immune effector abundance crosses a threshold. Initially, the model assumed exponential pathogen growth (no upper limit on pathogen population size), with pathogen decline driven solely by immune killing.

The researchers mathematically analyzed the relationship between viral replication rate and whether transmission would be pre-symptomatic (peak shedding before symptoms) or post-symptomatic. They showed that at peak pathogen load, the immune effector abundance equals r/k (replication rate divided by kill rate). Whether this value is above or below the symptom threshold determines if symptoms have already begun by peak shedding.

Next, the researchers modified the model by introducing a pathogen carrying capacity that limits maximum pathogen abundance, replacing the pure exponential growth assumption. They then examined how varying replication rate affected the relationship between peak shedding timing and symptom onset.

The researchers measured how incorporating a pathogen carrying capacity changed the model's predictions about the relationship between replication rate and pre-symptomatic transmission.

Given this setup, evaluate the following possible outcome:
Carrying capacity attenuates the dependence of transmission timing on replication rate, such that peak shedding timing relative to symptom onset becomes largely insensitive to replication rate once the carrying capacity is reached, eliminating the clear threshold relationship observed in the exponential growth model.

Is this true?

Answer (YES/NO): NO